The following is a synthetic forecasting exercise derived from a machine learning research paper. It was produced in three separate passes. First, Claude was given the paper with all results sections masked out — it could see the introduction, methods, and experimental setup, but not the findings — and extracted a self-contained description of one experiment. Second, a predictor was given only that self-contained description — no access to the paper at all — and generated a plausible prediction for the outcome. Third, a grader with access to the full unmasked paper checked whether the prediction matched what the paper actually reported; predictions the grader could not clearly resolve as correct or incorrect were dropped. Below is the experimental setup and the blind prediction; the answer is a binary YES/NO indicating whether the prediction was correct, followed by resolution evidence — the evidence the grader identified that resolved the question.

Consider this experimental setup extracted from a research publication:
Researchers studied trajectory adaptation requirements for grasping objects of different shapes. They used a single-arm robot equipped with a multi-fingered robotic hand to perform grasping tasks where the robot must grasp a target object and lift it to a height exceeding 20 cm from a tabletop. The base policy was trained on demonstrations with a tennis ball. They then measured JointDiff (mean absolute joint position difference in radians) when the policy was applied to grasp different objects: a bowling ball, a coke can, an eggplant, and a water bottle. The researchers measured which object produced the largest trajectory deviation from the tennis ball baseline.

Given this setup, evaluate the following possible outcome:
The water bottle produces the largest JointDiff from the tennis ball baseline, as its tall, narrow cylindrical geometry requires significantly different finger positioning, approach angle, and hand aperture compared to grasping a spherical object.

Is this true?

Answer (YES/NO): YES